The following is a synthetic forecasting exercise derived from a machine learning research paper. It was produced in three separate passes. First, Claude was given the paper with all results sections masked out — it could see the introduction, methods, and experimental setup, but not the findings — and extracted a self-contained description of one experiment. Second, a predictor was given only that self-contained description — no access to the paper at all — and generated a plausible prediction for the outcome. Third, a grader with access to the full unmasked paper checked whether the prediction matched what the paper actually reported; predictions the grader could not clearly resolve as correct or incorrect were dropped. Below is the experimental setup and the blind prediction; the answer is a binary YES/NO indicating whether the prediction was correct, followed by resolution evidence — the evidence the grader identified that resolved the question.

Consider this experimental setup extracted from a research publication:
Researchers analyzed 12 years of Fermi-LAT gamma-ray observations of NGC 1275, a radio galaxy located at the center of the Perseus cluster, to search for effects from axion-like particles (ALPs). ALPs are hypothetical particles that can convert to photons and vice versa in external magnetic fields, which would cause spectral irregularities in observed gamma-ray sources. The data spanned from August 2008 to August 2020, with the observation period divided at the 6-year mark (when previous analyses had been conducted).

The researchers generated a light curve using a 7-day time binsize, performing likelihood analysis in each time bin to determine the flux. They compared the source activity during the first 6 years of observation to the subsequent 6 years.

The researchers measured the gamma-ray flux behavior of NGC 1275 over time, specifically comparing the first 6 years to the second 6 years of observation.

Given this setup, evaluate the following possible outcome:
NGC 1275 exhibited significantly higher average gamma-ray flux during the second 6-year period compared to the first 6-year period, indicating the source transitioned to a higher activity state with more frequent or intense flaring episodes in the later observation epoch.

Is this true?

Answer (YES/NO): YES